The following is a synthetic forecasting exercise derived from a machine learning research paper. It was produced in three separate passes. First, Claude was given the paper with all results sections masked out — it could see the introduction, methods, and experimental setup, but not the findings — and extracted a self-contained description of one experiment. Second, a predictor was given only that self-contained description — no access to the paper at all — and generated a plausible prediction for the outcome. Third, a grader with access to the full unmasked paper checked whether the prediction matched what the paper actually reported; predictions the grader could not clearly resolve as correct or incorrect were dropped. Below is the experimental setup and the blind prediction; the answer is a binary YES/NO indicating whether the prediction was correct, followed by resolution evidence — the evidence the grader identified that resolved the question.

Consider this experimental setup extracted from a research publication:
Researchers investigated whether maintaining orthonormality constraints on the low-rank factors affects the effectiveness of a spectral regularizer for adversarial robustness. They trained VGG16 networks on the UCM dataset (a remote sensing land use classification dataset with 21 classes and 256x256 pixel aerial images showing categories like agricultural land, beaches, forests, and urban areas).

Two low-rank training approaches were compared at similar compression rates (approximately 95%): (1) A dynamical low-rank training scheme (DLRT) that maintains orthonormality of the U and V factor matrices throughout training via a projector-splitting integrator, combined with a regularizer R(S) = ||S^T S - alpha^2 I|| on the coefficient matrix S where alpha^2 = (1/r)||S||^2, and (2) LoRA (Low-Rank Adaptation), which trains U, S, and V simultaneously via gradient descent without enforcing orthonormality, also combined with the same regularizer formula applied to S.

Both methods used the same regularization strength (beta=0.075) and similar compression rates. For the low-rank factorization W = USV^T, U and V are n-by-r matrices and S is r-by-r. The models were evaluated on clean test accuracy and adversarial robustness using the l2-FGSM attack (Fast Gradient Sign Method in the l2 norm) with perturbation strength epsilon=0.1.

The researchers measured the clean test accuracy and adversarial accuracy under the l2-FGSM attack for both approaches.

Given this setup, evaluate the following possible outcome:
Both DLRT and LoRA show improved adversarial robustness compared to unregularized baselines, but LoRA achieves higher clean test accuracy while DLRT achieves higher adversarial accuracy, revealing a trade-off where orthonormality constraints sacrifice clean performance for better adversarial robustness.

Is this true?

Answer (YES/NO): NO